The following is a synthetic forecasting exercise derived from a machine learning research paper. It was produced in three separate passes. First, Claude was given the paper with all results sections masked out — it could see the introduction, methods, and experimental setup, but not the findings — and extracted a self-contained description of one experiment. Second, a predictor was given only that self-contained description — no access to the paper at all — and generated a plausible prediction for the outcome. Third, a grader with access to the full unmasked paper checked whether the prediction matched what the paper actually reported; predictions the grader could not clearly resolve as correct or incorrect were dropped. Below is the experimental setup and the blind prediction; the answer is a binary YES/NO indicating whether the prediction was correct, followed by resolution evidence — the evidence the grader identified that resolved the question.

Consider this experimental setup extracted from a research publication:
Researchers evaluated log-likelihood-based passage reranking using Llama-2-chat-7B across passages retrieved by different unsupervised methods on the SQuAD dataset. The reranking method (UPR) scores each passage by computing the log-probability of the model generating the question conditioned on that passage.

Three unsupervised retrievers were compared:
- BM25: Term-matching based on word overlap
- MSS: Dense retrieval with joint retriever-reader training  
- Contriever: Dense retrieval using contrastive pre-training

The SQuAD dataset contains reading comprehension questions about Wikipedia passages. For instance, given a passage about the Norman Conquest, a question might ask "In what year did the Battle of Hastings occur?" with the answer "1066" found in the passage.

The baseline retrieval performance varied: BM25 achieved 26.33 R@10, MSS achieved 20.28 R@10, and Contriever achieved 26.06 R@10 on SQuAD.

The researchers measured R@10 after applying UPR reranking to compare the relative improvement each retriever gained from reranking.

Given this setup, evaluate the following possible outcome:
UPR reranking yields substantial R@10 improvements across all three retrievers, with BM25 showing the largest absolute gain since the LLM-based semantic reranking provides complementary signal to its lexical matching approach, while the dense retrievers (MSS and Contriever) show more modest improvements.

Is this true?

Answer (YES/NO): NO